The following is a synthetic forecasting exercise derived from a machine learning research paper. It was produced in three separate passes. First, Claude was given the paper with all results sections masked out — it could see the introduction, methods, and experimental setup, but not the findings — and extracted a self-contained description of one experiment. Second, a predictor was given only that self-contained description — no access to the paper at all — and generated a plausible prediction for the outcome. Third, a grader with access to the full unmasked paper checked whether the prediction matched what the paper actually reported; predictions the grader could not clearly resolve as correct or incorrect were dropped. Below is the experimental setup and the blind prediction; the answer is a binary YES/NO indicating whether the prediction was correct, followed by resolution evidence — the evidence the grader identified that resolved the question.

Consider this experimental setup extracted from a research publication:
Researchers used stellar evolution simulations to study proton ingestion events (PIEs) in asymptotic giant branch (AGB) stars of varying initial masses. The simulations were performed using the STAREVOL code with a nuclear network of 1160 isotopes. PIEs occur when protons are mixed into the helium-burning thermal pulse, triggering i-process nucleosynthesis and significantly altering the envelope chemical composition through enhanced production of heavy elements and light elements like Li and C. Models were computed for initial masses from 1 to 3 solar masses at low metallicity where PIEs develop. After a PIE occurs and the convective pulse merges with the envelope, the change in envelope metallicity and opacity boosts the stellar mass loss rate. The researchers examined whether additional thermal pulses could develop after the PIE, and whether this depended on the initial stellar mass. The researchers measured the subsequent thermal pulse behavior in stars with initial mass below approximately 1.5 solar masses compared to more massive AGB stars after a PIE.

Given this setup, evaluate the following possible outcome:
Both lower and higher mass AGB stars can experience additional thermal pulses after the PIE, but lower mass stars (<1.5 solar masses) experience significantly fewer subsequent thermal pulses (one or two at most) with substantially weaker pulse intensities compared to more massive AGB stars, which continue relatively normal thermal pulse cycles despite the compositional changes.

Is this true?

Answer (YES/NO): NO